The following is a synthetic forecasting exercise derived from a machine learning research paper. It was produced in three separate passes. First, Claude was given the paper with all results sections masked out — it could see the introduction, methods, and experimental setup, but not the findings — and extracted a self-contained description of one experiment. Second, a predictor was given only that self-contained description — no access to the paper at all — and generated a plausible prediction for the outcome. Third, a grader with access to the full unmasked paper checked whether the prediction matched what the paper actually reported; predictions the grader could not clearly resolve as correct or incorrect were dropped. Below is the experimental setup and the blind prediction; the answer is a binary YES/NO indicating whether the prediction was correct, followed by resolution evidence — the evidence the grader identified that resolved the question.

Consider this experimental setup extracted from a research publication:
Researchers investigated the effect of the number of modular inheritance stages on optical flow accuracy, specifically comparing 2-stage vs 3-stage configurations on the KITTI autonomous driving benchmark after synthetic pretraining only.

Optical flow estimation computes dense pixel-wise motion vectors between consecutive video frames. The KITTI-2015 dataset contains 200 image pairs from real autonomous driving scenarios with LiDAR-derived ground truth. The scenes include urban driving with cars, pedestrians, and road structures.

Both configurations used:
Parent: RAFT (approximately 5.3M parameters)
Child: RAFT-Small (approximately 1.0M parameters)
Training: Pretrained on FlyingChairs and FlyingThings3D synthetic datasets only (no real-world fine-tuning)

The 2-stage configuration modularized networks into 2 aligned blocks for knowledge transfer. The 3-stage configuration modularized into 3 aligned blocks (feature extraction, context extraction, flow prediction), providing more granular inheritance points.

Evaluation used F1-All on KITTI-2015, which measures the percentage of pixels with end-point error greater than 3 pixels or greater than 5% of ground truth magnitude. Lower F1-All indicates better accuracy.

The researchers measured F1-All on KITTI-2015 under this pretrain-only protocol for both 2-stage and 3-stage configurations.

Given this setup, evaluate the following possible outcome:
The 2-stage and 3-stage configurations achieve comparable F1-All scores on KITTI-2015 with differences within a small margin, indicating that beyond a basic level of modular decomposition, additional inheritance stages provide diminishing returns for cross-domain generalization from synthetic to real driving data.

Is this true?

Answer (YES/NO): NO